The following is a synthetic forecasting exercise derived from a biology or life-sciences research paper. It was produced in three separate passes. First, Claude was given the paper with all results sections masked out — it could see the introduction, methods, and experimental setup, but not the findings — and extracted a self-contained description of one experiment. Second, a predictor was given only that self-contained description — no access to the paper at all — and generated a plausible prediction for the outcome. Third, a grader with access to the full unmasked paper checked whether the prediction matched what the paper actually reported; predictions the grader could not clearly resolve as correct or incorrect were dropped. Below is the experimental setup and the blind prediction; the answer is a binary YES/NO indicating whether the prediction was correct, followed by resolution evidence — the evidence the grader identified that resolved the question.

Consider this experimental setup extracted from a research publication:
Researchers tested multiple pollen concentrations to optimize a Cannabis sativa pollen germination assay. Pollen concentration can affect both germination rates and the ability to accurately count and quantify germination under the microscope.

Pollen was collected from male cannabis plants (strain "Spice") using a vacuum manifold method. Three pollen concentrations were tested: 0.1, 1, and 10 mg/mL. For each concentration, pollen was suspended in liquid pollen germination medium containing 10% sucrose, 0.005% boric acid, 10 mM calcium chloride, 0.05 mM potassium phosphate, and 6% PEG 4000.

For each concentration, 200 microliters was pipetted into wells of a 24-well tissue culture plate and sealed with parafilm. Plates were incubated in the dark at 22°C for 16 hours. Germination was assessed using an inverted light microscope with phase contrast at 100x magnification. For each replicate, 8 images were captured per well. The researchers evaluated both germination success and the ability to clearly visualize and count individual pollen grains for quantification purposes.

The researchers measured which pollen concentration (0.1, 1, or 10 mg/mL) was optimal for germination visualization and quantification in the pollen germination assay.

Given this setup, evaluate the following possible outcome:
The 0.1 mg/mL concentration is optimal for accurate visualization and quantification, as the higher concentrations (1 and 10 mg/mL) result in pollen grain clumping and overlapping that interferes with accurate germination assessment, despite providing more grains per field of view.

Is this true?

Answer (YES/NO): YES